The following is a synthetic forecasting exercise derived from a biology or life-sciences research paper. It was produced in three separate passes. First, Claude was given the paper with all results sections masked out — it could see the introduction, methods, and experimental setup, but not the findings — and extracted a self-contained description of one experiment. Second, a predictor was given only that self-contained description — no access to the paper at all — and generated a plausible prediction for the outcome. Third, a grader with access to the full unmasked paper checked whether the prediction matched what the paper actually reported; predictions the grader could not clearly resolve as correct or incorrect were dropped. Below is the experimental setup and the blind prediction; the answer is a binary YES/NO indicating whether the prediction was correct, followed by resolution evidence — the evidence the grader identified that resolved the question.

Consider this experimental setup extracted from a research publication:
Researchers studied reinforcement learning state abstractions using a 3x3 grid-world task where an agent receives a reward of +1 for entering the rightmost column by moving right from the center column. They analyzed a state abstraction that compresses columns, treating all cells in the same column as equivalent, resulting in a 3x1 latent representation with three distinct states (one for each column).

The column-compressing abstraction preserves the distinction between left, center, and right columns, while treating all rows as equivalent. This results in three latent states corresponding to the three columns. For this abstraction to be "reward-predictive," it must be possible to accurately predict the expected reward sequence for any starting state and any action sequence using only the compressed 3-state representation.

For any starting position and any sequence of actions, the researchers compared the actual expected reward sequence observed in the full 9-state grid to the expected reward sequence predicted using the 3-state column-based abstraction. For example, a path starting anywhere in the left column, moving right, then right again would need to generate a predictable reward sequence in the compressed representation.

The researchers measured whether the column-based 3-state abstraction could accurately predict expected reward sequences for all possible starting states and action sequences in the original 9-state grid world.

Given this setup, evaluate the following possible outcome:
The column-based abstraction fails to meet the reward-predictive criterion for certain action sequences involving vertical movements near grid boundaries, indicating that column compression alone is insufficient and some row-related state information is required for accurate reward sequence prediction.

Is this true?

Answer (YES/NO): NO